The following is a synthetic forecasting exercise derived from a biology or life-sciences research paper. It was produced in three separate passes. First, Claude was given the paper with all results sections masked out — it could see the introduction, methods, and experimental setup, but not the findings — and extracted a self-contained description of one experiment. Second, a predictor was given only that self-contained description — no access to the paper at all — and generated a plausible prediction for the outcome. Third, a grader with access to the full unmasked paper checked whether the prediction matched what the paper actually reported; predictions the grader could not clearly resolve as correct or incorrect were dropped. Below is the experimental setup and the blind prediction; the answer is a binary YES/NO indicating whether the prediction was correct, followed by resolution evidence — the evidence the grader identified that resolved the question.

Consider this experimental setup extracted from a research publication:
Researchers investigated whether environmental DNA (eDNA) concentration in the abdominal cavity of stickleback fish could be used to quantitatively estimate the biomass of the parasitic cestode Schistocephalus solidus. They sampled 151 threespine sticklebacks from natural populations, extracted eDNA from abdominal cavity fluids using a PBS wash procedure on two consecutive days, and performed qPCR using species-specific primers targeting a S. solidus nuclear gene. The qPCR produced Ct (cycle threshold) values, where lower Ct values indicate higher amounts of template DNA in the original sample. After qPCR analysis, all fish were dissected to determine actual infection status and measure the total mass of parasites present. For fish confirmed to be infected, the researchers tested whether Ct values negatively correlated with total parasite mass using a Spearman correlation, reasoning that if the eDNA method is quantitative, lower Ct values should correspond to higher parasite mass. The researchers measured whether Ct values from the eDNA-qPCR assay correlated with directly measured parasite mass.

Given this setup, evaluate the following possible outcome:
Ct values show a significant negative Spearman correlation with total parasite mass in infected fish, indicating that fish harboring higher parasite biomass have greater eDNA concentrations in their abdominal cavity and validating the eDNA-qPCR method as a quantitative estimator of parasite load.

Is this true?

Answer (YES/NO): NO